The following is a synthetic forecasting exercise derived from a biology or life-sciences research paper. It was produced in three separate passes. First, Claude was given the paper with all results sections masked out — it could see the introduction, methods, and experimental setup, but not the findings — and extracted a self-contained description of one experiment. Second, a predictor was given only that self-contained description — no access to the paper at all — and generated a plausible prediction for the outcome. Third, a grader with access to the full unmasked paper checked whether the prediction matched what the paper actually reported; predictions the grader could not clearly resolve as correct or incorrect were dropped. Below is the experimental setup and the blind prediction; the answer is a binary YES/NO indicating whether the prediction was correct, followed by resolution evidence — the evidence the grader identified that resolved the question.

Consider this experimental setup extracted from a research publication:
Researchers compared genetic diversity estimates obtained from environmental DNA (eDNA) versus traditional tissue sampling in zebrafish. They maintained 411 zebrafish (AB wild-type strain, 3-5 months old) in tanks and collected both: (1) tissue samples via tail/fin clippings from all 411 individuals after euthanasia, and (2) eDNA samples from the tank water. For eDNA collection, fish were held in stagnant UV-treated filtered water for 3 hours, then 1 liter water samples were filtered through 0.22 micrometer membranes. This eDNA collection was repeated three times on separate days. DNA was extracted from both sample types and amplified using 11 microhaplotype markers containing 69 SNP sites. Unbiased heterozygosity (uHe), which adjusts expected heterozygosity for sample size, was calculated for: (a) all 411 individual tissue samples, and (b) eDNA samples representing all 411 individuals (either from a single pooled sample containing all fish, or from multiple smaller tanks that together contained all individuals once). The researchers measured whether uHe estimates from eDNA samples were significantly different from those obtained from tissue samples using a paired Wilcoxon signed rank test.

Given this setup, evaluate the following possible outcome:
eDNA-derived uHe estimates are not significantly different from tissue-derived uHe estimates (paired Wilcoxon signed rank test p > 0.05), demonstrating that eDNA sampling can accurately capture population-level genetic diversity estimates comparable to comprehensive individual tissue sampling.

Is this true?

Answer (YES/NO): YES